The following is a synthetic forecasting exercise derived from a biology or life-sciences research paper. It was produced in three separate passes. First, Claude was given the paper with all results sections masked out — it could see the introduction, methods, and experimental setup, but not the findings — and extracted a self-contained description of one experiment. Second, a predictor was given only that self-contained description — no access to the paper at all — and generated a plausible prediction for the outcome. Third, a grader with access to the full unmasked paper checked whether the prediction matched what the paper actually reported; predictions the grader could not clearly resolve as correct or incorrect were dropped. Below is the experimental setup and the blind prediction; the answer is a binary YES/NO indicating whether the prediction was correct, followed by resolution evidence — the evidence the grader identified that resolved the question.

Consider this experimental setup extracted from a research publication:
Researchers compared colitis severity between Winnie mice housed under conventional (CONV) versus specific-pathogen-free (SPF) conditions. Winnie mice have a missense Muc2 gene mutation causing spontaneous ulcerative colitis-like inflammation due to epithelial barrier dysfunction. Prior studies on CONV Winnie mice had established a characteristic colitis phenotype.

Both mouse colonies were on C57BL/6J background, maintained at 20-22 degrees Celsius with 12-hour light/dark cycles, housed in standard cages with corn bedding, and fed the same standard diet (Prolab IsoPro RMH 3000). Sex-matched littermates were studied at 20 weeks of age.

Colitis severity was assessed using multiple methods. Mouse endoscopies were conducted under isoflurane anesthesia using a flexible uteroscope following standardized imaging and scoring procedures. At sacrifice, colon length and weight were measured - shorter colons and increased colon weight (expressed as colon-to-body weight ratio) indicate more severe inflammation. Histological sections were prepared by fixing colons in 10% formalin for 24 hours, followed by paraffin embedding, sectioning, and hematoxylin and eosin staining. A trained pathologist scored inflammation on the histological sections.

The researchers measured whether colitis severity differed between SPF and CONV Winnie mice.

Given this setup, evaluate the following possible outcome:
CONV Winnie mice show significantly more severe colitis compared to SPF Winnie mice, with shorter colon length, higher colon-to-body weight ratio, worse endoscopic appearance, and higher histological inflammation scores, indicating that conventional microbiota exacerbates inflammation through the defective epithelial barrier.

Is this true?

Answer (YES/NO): NO